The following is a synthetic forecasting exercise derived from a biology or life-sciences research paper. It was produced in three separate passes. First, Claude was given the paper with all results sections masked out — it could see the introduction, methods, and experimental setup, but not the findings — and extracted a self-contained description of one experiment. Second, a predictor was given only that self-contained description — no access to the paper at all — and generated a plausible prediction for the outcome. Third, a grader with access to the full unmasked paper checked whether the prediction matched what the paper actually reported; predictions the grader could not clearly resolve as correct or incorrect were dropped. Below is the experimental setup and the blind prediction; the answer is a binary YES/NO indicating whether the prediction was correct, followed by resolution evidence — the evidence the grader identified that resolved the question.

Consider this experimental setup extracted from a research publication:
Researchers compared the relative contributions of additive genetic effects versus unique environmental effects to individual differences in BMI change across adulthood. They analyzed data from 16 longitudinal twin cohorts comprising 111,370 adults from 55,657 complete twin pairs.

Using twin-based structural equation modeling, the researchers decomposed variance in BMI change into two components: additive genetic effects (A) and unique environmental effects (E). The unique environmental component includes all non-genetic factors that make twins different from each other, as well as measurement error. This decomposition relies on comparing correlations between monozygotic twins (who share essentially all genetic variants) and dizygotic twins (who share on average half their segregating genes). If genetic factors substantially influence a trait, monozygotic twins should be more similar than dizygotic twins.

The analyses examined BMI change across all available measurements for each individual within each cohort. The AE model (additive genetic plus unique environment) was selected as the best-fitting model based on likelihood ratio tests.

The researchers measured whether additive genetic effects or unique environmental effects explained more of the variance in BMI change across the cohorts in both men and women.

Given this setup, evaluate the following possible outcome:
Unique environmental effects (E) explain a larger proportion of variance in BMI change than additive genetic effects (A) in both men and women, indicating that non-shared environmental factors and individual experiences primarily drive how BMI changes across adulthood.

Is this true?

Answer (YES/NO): YES